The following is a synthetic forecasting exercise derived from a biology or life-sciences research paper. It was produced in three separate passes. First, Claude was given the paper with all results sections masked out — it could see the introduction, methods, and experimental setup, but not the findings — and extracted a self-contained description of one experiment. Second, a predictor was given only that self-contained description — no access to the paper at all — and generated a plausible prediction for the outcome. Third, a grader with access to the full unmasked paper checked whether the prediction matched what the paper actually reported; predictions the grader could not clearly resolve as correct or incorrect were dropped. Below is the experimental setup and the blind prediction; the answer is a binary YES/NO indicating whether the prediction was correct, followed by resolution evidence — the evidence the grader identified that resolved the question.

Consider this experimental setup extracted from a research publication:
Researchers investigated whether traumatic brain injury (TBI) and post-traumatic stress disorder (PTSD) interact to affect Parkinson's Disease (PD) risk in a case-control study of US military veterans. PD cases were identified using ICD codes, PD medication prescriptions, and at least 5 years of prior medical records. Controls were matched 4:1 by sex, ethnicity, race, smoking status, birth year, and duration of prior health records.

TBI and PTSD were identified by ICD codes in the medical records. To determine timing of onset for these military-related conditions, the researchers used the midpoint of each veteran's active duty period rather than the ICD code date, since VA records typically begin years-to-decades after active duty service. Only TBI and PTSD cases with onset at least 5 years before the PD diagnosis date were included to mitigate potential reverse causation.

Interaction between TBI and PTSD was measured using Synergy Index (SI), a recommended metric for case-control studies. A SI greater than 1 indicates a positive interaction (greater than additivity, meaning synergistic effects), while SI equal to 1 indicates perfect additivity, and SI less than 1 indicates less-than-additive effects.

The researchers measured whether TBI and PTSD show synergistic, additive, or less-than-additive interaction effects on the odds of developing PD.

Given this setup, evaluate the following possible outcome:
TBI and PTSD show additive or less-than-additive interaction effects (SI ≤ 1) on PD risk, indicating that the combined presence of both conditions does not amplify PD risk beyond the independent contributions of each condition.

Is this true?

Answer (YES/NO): NO